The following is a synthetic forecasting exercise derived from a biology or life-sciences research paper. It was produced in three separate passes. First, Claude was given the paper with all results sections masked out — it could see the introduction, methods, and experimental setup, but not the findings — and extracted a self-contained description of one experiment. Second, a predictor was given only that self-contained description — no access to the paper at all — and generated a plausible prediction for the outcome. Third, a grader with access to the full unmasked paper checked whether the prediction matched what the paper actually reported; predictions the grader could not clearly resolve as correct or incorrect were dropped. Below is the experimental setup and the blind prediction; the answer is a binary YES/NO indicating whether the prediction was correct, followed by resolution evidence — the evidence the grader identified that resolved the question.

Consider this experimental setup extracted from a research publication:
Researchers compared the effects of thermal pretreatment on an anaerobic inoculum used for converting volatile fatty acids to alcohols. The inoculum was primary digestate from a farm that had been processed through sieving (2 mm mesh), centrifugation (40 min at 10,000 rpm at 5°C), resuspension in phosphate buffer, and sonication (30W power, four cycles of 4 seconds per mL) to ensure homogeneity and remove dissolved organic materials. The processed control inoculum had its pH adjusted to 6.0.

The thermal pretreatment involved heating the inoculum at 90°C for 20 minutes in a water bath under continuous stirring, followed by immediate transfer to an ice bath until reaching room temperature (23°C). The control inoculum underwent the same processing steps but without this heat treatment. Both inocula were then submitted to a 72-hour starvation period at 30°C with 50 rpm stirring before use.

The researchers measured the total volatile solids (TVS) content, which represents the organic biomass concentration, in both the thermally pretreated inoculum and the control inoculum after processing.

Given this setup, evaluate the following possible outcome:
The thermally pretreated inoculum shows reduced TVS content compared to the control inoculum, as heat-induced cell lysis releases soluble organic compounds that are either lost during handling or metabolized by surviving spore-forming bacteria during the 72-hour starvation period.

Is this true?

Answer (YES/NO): NO